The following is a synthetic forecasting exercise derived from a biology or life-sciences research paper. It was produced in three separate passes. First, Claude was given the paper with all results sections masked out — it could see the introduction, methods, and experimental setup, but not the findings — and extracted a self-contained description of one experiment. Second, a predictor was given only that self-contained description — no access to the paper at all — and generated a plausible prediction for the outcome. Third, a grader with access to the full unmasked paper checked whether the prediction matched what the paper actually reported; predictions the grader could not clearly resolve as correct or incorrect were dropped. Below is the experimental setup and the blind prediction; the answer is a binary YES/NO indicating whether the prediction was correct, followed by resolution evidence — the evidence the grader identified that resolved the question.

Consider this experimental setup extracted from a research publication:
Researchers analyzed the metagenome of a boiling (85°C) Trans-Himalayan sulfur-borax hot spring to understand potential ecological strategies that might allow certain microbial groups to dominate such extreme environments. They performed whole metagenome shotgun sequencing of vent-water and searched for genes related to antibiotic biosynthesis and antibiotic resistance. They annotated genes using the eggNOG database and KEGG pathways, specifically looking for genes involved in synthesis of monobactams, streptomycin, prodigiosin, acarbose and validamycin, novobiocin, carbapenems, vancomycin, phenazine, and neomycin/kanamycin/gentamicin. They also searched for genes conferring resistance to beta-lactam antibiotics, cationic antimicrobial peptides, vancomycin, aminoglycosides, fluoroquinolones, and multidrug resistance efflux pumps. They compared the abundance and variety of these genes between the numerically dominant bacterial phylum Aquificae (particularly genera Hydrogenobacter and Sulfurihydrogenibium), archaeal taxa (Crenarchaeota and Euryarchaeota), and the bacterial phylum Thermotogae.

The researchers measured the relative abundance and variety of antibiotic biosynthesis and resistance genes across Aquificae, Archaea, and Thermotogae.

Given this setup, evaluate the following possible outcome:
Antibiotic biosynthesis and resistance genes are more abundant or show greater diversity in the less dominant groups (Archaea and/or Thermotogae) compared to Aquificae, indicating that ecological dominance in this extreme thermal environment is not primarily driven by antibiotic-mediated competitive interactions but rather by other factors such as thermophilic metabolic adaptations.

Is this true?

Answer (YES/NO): NO